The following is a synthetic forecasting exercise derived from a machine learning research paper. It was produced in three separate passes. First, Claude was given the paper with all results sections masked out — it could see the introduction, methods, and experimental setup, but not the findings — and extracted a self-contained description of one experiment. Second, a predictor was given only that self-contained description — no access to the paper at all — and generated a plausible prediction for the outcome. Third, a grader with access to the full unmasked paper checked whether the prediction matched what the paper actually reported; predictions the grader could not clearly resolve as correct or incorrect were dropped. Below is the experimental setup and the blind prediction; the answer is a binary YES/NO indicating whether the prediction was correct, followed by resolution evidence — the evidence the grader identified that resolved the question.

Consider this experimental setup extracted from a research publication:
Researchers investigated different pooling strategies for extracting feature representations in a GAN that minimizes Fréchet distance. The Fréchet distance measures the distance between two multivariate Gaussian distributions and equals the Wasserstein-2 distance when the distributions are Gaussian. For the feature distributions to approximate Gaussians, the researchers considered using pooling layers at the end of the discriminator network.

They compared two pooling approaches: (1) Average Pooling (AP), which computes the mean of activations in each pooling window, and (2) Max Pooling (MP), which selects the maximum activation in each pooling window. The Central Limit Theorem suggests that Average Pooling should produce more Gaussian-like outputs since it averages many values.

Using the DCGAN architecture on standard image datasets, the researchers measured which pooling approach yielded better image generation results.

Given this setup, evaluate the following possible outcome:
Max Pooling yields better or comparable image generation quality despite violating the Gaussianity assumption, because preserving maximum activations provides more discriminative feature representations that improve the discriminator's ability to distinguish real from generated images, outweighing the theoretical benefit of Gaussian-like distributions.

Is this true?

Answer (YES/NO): YES